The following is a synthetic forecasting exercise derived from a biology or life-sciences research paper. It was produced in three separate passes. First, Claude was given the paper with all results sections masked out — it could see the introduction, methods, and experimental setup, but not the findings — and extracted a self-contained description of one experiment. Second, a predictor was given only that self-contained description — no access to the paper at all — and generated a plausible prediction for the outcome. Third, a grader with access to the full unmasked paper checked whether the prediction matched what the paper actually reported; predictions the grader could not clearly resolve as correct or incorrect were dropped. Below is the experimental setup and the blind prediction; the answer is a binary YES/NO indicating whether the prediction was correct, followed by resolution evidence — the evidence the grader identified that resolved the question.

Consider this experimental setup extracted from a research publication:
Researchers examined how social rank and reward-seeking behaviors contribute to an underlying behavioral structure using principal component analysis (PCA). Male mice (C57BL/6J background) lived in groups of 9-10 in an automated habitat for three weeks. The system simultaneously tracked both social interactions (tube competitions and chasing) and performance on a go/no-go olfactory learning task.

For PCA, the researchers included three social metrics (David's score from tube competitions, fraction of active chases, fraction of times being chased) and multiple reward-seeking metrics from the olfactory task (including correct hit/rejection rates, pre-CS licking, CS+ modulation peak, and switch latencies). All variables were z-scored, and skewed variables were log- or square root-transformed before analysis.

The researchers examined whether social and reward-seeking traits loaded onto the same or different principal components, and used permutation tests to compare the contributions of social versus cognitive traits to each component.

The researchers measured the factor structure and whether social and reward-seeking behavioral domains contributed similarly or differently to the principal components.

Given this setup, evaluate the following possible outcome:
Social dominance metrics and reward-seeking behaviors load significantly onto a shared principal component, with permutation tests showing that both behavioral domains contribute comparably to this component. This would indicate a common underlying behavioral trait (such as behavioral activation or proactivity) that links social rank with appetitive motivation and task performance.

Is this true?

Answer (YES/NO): NO